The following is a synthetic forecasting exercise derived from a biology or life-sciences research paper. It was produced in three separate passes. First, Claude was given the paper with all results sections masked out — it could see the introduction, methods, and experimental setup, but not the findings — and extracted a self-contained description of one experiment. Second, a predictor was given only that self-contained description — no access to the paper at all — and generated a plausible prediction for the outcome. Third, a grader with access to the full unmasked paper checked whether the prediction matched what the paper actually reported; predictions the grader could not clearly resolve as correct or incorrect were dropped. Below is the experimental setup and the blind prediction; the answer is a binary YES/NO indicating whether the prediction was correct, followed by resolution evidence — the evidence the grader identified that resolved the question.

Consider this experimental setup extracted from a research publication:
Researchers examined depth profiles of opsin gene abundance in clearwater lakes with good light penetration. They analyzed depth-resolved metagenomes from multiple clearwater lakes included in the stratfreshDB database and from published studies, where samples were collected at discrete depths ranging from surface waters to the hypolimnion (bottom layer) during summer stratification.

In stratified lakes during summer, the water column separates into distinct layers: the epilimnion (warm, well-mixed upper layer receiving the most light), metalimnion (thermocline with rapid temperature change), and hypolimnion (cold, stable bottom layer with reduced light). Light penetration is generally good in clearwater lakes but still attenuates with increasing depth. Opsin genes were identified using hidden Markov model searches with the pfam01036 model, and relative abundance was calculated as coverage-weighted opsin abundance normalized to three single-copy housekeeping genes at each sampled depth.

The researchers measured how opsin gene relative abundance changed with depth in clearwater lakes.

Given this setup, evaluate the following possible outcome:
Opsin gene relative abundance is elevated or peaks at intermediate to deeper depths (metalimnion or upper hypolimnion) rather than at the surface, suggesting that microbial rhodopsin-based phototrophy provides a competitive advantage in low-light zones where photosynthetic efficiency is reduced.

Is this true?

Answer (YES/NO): NO